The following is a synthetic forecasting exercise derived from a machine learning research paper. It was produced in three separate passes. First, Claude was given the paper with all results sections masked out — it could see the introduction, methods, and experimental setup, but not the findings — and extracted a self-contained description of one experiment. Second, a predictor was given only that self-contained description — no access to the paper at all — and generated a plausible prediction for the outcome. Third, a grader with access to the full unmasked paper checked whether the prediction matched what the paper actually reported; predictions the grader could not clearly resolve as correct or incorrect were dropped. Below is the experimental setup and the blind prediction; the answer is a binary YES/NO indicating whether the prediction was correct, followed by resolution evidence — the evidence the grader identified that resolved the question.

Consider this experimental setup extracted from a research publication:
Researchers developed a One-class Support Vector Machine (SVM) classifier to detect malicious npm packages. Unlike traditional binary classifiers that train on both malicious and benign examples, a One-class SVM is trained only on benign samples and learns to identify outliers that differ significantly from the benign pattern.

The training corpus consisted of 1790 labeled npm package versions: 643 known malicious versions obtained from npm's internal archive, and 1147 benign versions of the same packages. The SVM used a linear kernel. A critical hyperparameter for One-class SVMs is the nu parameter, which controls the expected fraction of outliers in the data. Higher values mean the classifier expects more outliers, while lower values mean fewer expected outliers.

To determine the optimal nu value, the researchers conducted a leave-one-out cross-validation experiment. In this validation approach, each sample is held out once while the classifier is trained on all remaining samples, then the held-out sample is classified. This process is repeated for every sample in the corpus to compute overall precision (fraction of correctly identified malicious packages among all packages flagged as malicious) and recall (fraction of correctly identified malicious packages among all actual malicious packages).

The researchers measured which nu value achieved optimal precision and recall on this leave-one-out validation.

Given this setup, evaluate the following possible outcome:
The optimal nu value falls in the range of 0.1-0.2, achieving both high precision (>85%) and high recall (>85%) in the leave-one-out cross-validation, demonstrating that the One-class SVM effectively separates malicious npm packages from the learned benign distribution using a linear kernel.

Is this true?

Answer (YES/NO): NO